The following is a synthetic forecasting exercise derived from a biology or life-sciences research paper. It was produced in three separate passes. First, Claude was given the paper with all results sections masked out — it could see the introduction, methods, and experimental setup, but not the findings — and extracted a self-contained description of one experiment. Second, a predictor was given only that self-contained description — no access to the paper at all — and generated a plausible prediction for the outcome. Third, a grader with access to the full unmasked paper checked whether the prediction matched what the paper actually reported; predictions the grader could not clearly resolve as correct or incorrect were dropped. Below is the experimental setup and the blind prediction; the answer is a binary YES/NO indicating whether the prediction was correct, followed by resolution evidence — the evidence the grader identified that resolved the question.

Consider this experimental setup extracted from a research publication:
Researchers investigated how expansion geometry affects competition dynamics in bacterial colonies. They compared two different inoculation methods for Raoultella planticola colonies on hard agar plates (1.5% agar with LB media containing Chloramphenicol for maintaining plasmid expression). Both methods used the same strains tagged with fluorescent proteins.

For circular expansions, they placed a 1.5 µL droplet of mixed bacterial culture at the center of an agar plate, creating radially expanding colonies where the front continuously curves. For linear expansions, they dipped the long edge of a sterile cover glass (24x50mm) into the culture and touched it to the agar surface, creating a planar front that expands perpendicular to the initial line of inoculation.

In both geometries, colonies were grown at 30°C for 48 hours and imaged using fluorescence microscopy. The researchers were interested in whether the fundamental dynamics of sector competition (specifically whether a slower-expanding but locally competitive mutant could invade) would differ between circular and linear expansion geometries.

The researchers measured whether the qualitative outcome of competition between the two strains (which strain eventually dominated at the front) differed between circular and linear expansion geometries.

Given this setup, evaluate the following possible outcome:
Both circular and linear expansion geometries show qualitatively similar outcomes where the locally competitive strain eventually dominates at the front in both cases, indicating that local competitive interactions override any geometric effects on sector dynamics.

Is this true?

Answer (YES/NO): YES